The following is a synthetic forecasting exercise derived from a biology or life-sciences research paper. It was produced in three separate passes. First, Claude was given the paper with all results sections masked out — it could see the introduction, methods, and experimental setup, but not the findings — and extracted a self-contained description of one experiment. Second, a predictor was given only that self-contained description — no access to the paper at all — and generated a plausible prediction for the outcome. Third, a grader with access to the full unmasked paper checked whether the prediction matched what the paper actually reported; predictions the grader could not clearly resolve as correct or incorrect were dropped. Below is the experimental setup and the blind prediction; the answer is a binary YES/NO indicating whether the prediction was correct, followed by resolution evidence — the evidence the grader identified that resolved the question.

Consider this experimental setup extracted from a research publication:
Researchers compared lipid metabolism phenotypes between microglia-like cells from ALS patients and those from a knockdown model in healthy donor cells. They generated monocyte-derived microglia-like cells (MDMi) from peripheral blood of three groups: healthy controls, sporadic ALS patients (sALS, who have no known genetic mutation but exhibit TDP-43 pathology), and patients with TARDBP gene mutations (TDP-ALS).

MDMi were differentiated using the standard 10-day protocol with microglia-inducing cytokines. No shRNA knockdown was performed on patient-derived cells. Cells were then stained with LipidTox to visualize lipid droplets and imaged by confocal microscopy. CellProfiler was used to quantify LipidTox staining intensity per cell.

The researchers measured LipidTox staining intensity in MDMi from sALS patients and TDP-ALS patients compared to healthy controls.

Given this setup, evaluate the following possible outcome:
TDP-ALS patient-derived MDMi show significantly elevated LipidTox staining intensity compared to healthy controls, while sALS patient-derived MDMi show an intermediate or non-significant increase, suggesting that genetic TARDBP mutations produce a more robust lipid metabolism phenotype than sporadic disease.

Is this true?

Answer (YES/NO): NO